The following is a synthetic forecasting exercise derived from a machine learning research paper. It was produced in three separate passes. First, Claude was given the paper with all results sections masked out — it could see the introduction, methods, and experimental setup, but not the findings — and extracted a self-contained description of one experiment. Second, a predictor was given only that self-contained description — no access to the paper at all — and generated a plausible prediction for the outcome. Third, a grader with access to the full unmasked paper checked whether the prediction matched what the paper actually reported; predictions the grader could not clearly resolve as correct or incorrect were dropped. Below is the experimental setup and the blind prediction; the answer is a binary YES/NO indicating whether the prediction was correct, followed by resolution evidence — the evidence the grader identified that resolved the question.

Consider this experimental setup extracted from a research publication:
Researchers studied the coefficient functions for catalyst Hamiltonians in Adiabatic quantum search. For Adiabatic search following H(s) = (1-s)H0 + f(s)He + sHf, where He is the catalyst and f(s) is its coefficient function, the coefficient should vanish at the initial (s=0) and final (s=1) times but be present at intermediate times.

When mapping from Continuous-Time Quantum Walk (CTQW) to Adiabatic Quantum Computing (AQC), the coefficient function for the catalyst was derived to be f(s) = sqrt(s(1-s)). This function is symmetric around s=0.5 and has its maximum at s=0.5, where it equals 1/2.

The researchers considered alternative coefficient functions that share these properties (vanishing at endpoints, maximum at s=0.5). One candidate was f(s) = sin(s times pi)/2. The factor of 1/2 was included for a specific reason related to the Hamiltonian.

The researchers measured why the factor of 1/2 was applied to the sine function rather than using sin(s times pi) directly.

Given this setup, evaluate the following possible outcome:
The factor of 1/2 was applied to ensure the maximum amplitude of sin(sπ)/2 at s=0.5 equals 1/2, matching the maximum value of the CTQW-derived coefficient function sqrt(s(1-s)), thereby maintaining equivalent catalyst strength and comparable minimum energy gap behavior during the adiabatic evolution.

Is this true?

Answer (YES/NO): NO